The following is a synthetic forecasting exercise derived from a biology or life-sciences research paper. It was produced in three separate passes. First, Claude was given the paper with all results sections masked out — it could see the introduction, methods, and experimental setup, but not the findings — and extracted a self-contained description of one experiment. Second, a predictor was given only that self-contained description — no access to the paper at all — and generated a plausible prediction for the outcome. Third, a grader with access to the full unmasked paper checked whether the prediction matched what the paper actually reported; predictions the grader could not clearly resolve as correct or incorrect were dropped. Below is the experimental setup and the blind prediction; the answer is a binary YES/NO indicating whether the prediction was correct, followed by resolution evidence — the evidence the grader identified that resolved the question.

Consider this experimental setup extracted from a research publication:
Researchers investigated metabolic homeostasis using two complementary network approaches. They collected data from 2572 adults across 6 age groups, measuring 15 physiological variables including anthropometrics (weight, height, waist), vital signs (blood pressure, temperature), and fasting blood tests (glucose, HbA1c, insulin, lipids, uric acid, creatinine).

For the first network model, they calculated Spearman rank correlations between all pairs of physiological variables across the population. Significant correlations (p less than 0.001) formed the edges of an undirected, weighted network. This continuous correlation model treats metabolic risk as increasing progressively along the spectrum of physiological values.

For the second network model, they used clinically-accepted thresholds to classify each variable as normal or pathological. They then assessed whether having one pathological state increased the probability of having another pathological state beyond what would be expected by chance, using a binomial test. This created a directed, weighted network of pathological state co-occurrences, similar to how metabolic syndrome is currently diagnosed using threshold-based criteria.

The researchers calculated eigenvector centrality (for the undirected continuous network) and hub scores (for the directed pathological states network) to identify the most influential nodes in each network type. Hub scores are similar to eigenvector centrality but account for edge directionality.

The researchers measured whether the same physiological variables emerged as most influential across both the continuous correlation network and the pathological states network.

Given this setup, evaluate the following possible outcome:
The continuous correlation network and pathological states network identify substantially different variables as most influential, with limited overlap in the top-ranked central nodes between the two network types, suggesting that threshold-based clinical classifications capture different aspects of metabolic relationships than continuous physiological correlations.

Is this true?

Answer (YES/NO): NO